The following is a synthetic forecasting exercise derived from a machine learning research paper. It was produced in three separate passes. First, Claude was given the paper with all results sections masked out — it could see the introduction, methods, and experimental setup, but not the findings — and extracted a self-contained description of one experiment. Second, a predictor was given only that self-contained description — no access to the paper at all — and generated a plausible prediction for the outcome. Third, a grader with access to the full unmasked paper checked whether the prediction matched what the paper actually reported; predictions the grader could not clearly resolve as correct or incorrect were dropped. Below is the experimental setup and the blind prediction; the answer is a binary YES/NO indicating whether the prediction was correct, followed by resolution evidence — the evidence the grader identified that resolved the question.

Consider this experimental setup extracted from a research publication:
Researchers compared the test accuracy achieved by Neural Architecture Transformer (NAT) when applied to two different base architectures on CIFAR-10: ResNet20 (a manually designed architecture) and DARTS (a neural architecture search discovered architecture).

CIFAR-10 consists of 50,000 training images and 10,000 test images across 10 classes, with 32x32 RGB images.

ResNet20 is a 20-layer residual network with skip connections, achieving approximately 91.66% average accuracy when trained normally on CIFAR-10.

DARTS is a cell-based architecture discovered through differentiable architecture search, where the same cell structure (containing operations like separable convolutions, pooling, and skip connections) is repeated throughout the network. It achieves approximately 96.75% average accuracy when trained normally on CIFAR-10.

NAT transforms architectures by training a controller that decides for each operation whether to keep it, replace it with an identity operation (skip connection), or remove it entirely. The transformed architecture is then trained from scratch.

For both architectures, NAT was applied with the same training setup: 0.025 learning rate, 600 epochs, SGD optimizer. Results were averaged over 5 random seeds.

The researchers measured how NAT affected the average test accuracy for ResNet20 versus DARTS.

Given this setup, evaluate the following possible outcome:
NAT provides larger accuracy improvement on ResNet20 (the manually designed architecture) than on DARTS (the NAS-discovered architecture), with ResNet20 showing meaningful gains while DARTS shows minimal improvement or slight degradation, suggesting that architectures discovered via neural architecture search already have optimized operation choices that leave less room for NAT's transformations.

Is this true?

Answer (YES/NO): NO